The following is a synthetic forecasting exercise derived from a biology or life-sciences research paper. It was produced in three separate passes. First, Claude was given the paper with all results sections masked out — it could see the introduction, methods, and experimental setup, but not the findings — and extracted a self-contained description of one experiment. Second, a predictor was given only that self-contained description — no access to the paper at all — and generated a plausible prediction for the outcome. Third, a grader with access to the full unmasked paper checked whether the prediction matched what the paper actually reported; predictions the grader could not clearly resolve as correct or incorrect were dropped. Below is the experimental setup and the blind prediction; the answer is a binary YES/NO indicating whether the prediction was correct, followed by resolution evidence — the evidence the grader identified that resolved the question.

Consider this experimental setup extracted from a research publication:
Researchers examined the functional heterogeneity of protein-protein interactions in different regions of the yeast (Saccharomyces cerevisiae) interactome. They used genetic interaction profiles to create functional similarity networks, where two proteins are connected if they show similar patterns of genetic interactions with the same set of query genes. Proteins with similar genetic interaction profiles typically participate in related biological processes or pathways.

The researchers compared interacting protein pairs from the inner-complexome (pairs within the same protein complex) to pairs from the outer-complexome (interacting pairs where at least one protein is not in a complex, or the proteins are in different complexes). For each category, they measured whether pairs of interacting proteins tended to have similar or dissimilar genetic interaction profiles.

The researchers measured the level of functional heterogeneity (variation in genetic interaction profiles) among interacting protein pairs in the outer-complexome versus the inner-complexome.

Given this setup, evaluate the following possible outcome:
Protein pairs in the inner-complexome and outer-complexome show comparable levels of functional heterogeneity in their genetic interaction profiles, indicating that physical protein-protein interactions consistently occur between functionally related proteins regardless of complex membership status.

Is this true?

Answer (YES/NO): NO